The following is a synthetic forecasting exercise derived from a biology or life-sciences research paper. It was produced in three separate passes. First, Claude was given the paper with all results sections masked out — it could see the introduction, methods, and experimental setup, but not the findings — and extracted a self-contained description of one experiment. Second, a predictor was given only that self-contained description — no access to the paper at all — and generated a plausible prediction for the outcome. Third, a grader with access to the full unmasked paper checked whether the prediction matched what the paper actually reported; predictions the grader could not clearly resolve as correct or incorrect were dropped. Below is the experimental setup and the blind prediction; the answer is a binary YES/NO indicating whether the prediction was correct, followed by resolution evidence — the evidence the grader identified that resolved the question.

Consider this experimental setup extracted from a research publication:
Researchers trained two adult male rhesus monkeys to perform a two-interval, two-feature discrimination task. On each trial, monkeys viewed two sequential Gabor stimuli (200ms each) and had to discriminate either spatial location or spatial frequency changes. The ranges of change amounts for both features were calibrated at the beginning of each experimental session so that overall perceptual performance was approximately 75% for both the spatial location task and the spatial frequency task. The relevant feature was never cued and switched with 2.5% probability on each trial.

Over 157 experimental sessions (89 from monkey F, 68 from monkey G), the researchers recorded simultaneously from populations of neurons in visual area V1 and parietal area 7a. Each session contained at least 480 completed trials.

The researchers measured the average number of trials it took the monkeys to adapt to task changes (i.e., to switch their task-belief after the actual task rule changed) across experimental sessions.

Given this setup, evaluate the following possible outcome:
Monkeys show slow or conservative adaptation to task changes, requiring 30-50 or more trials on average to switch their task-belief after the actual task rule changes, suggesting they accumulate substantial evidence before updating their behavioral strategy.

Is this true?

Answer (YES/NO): NO